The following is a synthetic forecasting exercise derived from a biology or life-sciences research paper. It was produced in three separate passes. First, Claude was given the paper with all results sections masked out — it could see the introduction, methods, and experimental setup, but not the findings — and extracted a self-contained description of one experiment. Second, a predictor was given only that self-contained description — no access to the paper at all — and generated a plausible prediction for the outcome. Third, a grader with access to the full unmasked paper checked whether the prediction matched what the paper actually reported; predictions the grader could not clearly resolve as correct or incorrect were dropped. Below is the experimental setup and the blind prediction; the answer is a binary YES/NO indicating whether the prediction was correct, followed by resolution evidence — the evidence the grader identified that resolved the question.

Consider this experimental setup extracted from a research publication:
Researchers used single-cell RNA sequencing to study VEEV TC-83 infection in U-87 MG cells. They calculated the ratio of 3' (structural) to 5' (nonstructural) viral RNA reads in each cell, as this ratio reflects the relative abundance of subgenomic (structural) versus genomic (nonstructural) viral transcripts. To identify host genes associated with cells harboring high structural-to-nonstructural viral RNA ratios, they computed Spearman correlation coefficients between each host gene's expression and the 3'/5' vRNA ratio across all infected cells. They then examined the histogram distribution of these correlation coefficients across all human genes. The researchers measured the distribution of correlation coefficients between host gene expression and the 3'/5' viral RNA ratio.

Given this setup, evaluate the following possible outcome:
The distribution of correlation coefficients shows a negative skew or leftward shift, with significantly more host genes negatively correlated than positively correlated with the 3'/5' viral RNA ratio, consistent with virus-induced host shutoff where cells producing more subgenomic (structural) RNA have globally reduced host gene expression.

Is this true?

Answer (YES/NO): NO